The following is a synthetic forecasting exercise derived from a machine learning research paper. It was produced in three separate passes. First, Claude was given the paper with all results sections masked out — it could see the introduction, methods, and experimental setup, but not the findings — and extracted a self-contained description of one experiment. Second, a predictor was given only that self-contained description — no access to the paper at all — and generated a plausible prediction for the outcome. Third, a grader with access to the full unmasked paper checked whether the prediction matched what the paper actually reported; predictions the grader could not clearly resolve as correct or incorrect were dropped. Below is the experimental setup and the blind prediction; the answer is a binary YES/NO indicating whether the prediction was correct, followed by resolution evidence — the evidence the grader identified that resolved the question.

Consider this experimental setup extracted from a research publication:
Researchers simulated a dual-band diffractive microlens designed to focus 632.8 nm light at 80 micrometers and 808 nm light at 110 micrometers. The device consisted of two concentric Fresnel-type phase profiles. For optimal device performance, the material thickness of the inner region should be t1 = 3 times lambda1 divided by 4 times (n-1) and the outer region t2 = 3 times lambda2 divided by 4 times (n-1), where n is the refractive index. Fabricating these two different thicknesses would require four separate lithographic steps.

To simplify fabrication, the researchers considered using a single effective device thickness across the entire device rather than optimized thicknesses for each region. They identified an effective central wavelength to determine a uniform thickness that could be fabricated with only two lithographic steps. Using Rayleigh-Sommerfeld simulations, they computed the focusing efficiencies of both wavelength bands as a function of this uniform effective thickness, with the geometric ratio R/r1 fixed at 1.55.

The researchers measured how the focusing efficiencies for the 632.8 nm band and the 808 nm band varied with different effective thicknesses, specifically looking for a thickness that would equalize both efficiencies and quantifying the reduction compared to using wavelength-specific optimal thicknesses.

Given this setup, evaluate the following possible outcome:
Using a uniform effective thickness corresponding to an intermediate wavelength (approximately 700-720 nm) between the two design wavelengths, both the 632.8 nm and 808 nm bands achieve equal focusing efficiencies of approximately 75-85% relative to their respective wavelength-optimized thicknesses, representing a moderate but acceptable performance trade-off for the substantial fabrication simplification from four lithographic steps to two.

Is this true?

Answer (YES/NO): NO